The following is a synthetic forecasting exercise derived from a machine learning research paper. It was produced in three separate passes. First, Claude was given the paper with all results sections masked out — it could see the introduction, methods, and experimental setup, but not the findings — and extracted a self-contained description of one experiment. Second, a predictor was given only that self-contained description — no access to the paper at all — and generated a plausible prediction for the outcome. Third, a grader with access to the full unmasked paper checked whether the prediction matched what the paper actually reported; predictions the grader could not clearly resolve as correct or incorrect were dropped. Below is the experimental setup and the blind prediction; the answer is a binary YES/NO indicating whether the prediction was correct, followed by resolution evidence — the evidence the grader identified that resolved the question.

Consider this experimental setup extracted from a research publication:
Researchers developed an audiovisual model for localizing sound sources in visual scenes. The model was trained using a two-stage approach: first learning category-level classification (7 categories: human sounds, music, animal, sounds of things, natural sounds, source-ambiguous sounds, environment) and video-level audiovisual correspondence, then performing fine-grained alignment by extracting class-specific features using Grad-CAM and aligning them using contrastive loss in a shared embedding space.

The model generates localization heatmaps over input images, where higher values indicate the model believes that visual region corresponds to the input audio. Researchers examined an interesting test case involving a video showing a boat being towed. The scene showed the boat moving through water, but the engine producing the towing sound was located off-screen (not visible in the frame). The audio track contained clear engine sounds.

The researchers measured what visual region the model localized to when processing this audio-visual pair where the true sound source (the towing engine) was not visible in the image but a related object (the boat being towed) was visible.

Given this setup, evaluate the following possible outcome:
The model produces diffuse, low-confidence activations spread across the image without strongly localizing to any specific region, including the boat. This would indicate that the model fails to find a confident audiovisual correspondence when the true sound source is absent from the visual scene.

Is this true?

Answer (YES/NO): NO